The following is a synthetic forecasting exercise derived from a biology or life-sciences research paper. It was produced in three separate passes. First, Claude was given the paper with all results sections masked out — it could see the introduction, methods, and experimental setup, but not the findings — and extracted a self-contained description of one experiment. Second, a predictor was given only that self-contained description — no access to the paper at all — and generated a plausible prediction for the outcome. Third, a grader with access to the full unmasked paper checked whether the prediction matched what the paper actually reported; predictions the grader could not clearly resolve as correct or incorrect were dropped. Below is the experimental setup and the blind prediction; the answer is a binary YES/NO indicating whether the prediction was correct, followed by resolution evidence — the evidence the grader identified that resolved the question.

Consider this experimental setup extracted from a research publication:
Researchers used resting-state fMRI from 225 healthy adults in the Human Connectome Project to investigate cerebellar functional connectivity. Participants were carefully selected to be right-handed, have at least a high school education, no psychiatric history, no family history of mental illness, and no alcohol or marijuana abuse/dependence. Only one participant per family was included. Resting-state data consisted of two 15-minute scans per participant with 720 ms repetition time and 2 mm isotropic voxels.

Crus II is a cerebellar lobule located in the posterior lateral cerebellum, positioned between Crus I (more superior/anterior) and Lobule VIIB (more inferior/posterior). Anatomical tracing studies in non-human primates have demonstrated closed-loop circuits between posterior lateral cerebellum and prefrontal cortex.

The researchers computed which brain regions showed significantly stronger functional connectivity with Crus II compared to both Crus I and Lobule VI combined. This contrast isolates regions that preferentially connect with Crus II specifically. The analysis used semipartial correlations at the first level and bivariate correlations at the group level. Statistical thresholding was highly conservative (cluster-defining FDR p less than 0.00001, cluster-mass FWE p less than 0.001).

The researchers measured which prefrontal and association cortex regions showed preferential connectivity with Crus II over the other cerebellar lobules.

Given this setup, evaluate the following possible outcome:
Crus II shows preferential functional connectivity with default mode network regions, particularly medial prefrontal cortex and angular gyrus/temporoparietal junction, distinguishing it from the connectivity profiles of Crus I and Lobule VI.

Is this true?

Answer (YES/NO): NO